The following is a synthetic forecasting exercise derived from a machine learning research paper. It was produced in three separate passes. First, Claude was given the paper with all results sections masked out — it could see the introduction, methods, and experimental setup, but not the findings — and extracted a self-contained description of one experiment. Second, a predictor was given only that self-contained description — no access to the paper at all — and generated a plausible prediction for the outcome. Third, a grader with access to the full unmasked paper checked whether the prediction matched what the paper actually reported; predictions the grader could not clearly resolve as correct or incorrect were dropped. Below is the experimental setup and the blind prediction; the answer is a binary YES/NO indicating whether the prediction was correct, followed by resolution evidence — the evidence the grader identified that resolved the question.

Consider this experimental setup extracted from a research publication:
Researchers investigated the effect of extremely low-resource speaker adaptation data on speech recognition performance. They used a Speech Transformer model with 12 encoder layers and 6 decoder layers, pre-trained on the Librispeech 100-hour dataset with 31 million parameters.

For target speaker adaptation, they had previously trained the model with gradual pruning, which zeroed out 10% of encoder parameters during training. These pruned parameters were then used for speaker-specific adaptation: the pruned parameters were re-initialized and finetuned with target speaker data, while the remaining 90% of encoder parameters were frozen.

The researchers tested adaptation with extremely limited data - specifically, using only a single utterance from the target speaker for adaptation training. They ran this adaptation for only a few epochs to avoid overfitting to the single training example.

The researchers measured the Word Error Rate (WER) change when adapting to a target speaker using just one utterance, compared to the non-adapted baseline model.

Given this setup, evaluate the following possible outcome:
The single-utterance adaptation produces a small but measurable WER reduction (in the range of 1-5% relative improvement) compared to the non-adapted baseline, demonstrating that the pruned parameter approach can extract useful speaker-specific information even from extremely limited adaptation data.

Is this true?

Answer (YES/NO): NO